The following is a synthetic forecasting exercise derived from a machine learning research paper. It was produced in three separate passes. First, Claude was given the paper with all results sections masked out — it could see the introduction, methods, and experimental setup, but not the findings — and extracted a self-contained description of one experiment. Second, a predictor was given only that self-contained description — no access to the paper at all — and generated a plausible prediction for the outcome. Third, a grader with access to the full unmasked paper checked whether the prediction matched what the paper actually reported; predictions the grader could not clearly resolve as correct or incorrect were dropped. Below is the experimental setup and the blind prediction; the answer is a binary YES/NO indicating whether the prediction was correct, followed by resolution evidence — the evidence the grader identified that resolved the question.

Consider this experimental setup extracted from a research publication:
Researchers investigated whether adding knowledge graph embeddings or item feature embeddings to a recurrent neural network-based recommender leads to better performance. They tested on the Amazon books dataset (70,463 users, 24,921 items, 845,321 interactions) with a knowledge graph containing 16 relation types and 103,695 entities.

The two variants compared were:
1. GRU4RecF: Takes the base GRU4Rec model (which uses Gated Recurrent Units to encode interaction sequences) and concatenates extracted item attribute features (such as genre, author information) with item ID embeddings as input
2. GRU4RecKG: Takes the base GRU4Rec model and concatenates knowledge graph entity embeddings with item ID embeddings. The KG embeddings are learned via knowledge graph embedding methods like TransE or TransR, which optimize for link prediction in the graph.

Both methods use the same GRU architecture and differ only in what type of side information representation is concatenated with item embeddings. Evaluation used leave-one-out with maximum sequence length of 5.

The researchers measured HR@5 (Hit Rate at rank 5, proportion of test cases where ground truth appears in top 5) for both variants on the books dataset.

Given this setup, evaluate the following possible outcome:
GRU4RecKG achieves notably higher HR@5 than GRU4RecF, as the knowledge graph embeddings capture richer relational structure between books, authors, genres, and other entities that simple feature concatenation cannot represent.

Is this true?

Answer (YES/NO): NO